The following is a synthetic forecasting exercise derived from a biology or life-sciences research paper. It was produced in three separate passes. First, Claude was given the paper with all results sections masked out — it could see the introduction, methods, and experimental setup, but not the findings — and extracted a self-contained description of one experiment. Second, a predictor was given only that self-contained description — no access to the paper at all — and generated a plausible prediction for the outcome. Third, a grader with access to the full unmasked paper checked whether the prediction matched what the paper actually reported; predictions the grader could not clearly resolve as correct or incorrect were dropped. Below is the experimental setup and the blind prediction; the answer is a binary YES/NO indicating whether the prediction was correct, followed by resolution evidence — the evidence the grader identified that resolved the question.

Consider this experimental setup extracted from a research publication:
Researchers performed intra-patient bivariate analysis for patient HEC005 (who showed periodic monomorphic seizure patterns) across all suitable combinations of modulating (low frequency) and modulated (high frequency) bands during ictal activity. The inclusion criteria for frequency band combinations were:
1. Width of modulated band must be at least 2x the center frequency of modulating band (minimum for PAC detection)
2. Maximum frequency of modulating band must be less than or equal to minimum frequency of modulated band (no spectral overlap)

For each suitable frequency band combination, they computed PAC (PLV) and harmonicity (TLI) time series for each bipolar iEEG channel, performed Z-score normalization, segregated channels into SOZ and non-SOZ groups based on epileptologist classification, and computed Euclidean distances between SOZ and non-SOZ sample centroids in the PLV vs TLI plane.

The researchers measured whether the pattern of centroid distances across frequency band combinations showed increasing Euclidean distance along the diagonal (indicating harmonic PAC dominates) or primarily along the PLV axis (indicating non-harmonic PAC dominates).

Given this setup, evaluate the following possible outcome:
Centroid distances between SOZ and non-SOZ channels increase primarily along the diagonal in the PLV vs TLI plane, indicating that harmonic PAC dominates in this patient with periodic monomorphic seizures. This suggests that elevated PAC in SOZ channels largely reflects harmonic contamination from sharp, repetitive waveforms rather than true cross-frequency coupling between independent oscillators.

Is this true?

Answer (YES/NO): YES